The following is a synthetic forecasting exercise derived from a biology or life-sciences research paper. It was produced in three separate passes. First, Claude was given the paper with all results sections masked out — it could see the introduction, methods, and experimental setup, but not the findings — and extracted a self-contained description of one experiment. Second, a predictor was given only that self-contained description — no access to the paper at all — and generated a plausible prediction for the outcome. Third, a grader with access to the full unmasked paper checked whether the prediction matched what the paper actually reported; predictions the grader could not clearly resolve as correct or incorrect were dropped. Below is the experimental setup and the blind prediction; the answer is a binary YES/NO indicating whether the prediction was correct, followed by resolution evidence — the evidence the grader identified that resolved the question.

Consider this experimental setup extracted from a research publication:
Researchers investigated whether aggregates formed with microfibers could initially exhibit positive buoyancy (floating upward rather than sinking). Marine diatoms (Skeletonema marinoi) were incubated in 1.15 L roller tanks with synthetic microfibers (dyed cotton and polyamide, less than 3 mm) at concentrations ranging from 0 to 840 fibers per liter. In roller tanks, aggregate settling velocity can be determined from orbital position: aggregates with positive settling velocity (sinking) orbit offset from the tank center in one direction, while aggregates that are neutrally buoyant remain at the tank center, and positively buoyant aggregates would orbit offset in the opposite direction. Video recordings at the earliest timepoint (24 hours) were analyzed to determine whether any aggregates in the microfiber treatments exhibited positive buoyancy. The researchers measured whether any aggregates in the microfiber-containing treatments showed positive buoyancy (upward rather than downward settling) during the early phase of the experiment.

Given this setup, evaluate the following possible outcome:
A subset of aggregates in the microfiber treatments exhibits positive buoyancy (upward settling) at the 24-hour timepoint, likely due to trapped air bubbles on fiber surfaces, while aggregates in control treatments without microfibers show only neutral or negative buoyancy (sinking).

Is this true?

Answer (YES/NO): NO